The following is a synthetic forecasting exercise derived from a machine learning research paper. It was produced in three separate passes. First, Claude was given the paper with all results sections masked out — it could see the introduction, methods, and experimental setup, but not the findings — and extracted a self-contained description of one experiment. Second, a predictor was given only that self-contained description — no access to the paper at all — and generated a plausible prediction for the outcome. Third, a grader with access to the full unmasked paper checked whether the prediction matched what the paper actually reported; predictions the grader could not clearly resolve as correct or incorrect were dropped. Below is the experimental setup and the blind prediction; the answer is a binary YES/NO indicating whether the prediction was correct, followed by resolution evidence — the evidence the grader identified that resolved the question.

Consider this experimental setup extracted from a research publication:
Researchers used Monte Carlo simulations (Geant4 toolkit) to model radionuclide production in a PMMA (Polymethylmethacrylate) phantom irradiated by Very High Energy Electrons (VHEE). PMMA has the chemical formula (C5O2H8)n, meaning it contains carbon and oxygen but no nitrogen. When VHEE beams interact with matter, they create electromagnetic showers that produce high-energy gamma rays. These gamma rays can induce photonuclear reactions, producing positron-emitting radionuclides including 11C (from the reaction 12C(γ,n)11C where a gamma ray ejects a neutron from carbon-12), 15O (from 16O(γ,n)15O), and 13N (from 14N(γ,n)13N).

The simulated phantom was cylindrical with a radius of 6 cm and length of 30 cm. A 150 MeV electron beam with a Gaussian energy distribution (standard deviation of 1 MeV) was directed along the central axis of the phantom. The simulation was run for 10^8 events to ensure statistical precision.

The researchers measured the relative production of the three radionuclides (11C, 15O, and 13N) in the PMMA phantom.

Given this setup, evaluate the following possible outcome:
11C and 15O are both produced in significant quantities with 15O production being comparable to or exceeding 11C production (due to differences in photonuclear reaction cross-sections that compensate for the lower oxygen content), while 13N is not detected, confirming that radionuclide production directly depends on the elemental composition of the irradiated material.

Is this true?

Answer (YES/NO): NO